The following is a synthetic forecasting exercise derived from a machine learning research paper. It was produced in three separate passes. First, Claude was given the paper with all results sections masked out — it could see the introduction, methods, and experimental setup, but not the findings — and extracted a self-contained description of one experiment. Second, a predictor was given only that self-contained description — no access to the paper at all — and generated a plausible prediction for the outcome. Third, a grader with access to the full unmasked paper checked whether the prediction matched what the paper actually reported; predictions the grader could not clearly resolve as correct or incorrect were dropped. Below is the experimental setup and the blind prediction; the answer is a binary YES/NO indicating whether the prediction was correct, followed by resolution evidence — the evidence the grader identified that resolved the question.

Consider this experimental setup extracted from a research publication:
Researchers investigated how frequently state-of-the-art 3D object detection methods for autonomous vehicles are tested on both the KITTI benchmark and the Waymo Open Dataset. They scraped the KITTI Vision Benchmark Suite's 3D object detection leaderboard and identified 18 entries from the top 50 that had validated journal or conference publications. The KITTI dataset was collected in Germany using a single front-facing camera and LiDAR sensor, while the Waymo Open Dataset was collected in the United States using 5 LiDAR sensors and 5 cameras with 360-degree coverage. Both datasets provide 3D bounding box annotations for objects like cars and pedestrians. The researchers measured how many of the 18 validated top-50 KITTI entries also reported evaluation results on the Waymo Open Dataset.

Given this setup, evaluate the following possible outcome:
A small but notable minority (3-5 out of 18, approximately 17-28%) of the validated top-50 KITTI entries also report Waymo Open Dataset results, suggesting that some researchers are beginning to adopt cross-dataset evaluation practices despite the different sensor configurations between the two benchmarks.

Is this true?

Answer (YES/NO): NO